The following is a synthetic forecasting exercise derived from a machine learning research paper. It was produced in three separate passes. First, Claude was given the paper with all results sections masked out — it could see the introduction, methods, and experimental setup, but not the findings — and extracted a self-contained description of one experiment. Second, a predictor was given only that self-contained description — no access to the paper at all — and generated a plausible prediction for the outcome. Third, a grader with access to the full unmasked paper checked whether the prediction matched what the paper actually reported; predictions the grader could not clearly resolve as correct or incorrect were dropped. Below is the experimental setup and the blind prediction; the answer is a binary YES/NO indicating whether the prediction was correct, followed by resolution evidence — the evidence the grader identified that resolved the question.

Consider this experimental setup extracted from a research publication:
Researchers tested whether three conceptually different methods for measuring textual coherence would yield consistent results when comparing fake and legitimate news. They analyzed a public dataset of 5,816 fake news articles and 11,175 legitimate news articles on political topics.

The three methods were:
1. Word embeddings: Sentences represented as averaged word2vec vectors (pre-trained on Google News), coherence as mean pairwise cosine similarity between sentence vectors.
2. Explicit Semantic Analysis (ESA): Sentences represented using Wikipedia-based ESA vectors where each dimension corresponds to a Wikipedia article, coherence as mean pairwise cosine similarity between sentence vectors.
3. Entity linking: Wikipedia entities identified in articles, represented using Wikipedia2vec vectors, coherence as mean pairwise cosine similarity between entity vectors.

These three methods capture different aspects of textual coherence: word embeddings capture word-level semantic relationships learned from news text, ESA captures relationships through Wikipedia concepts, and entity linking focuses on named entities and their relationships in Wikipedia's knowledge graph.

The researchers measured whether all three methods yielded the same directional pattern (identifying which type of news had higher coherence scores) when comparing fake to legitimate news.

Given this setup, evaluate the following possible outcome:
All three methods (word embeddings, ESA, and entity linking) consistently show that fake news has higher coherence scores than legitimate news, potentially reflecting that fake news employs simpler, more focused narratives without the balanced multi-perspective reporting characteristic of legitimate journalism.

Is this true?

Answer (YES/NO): NO